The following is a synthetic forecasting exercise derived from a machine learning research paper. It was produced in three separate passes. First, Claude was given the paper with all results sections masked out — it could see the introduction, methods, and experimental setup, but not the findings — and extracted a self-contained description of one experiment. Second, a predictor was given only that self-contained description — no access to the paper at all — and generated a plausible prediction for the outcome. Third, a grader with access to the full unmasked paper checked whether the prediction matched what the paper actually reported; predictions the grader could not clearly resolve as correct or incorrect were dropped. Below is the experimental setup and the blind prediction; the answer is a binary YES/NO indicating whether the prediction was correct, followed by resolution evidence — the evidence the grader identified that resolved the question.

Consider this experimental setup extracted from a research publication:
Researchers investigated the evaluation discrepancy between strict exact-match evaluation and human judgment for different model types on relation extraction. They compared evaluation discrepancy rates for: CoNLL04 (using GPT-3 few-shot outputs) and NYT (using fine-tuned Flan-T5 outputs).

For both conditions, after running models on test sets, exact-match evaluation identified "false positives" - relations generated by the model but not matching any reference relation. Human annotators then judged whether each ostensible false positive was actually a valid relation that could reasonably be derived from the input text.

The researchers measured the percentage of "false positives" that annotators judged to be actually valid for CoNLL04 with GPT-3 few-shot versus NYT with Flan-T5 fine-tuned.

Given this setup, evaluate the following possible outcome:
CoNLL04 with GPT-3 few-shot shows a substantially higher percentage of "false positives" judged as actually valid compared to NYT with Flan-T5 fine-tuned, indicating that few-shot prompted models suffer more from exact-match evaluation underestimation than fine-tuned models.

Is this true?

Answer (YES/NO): YES